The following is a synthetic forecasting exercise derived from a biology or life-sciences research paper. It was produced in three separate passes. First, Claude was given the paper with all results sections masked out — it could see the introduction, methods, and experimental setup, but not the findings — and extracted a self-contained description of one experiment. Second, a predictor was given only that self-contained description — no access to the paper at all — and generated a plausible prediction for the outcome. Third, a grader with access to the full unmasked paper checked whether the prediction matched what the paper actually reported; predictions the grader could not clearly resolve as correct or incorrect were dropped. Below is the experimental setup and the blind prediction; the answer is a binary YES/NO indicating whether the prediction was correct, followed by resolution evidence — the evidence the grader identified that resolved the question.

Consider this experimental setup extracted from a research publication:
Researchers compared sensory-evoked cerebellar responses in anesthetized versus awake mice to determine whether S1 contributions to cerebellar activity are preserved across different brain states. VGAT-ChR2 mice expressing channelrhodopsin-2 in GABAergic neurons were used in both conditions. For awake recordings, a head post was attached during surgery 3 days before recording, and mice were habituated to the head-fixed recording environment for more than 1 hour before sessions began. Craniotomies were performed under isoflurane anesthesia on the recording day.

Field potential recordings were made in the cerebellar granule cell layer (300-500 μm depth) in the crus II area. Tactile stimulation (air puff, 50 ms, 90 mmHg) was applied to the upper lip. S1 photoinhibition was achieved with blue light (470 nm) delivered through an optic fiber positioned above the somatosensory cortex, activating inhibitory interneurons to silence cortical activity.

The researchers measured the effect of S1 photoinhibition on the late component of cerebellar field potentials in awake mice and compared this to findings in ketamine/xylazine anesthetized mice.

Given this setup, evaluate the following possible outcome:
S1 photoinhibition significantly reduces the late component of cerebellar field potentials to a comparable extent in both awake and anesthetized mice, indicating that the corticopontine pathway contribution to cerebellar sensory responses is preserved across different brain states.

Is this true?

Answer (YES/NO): NO